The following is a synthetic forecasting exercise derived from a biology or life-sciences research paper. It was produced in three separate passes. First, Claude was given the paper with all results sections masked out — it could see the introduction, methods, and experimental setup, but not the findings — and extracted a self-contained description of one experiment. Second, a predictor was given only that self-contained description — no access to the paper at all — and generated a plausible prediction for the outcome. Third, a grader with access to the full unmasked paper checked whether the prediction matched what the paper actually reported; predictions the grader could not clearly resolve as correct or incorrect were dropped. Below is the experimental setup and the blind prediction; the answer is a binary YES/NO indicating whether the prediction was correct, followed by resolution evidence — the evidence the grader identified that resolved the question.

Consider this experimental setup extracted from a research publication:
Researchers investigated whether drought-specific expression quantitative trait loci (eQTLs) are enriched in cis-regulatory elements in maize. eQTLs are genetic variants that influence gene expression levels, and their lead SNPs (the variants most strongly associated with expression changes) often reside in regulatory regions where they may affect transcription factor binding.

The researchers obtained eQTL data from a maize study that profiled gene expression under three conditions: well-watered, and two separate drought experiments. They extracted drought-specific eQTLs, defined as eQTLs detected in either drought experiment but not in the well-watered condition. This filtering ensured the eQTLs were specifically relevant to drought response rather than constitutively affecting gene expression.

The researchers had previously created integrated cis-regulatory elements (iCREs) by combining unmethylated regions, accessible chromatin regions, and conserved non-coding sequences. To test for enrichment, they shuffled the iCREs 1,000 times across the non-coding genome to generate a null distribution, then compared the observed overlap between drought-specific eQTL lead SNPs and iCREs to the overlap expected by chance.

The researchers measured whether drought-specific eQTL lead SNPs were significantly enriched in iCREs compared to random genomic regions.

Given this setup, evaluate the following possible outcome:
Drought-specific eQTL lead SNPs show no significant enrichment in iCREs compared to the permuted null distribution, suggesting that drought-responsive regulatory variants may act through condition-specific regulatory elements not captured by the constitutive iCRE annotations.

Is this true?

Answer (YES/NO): NO